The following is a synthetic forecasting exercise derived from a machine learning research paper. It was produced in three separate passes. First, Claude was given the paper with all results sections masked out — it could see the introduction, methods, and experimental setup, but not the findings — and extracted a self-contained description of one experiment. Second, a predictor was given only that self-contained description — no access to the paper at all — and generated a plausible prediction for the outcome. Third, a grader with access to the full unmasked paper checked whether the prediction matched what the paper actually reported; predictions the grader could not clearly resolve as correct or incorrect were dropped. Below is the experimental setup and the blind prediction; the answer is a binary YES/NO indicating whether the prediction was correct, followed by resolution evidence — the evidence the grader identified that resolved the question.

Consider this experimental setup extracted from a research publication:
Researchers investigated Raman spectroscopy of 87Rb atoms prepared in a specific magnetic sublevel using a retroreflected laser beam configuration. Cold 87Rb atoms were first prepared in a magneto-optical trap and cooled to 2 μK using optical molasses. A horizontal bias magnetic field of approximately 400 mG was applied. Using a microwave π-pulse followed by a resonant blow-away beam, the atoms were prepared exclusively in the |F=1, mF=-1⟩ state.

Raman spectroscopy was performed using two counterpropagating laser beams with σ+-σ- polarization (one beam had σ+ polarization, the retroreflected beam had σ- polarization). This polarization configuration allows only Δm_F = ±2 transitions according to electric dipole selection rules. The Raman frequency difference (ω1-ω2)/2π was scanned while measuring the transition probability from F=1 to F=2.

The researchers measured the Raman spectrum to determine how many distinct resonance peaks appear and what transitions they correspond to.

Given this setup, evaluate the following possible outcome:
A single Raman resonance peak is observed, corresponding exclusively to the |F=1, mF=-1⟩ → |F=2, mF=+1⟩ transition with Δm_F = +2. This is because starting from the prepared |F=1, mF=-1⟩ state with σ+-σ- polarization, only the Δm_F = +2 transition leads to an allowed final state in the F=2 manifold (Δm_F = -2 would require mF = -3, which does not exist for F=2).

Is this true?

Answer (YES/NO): NO